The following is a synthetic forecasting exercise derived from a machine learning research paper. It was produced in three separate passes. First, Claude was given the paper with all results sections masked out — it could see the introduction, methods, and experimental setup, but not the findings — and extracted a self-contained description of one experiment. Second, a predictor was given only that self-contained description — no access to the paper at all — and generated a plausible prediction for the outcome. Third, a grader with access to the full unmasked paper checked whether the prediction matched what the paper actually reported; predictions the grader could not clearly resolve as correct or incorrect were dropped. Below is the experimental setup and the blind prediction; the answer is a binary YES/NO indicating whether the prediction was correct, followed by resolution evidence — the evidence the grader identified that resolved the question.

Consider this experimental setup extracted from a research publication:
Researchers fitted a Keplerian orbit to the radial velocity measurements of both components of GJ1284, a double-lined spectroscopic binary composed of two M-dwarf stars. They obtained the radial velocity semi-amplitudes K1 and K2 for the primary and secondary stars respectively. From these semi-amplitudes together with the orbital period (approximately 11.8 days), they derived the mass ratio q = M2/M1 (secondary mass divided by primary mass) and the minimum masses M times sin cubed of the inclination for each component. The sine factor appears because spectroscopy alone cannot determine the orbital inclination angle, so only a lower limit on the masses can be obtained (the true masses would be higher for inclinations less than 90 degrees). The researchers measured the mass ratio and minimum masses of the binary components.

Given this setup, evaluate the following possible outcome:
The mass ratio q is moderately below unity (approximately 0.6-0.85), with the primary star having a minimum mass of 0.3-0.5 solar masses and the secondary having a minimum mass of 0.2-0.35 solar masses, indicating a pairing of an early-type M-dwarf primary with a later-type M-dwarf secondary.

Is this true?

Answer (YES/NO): NO